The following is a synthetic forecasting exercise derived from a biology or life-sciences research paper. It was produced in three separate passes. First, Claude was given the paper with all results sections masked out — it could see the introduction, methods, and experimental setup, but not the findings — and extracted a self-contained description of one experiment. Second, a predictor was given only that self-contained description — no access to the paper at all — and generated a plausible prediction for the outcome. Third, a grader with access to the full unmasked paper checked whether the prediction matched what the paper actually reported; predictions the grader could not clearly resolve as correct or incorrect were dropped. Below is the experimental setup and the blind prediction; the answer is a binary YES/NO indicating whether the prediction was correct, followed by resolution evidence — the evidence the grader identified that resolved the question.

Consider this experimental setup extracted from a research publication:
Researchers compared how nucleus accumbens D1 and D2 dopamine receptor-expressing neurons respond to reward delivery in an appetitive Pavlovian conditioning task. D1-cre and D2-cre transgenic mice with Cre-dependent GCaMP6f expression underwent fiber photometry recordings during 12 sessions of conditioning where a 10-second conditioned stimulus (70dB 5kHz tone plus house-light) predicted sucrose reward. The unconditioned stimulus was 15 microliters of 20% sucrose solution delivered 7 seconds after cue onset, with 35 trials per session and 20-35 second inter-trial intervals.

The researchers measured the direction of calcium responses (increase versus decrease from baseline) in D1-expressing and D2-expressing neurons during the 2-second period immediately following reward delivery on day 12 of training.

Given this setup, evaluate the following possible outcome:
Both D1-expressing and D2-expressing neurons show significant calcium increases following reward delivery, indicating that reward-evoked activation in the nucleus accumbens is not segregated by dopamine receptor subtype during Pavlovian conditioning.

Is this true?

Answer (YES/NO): NO